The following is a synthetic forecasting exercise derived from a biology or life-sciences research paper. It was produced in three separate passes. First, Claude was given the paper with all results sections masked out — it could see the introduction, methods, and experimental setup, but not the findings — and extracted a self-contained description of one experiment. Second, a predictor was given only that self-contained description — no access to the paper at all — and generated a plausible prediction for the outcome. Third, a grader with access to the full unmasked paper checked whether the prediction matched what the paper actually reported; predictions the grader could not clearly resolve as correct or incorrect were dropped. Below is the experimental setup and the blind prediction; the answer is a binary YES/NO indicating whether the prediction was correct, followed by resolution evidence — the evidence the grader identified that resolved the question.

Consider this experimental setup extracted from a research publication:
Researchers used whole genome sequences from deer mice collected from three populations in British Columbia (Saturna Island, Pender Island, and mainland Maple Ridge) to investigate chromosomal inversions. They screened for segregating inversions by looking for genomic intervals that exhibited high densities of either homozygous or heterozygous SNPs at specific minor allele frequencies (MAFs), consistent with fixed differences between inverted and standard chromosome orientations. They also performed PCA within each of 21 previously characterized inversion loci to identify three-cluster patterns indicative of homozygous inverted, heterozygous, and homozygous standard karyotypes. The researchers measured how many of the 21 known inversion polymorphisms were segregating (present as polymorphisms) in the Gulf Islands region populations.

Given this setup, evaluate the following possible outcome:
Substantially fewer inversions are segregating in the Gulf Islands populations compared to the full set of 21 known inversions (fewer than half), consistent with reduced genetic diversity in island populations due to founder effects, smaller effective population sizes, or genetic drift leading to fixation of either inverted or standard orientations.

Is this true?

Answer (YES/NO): NO